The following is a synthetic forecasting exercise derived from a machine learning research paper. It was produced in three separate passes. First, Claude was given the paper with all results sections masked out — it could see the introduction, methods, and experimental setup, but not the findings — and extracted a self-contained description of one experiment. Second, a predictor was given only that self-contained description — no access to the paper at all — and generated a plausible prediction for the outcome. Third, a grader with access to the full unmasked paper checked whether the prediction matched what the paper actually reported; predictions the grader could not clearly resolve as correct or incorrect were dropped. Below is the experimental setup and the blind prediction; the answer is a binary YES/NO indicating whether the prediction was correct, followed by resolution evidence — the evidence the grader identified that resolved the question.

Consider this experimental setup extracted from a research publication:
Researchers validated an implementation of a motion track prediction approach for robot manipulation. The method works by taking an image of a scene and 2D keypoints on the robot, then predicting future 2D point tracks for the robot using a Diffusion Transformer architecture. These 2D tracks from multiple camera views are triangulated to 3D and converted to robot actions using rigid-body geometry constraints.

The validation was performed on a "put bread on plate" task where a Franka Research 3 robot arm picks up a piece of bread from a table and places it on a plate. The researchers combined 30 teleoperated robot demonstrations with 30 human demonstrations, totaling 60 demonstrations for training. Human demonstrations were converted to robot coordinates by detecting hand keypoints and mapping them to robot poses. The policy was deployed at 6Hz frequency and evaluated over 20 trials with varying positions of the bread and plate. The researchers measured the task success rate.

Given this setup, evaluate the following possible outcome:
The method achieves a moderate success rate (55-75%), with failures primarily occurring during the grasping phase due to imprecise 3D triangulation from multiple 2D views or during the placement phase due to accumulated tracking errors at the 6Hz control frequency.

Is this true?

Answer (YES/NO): NO